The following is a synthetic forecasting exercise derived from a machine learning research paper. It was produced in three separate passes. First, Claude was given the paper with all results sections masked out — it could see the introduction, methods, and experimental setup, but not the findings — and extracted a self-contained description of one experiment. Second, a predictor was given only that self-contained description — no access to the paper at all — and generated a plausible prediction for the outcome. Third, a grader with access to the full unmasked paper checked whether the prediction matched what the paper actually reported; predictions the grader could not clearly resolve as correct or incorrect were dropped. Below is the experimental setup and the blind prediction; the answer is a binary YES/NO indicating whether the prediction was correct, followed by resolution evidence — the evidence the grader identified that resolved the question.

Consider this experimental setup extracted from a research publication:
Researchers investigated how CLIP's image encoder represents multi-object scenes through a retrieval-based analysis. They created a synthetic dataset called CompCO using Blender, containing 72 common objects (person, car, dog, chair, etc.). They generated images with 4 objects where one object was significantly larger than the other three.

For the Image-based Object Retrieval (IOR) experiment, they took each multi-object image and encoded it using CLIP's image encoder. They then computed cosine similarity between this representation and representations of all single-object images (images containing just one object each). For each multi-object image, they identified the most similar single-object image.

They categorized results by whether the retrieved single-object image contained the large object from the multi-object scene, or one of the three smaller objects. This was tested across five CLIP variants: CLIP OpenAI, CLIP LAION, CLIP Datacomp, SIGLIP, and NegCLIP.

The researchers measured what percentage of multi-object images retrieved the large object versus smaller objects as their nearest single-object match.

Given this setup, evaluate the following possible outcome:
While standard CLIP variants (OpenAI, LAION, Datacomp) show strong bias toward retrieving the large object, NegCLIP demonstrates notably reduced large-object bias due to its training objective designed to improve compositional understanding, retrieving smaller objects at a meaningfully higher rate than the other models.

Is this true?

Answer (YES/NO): NO